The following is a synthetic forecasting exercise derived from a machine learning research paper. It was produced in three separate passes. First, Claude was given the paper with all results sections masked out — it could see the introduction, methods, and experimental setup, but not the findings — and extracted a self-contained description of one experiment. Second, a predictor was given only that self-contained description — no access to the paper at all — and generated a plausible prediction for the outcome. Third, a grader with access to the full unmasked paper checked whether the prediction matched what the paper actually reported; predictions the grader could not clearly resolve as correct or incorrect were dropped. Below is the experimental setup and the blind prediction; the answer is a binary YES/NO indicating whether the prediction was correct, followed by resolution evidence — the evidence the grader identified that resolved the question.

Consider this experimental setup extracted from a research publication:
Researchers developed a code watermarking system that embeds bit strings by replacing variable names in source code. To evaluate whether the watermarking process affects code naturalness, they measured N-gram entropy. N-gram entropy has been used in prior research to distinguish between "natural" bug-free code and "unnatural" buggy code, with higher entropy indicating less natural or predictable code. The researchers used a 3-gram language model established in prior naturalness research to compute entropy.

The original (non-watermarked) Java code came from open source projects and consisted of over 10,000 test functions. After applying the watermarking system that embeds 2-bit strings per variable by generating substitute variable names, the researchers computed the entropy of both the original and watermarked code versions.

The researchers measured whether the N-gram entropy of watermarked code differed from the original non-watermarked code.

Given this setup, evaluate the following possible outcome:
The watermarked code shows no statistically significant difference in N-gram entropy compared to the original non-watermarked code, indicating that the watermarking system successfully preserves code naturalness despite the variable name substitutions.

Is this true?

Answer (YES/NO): NO